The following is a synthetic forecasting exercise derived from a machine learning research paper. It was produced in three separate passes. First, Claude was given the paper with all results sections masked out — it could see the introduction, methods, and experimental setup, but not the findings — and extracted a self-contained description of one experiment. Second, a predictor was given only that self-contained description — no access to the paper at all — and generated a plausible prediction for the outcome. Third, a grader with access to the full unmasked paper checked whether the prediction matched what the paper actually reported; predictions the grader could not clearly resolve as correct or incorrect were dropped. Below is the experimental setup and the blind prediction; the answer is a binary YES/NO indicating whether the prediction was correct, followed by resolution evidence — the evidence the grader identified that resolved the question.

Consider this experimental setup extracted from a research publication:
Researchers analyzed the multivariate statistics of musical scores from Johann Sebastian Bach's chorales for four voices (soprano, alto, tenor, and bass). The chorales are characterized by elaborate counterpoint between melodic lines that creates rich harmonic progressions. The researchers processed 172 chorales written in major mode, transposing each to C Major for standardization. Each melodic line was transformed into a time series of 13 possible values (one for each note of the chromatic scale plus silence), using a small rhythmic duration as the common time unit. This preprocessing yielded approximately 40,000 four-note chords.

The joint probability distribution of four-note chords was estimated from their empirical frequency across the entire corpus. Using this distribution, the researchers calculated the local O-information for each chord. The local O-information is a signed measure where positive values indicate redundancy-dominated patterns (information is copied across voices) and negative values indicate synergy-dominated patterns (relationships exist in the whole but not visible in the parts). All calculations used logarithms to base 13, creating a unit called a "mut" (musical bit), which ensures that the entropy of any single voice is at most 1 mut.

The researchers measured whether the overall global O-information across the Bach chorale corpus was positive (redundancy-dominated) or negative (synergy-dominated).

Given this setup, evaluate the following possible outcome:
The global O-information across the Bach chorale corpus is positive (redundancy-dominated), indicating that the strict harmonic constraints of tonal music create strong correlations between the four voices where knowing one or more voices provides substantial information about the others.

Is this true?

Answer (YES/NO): NO